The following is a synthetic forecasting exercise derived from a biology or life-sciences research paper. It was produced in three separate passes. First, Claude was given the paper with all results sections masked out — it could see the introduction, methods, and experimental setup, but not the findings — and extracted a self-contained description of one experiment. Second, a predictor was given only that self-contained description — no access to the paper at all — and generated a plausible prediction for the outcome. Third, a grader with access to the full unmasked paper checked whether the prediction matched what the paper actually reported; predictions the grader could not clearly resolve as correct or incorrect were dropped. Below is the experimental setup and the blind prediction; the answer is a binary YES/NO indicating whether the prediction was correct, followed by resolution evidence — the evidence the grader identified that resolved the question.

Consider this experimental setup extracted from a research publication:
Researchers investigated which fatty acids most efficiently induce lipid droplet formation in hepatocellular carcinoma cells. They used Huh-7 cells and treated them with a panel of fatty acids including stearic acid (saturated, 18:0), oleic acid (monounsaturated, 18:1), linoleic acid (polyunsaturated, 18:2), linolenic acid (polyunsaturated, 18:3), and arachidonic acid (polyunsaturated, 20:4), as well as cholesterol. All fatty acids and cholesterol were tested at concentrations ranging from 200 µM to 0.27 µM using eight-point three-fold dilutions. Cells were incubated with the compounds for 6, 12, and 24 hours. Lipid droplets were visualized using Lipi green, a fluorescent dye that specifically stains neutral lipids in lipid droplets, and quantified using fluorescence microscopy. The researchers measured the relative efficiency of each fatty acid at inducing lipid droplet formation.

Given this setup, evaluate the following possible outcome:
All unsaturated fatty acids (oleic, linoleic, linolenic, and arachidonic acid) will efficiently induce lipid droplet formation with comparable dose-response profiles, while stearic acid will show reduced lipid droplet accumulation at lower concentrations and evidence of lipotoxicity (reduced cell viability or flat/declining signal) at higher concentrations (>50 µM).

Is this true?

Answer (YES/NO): NO